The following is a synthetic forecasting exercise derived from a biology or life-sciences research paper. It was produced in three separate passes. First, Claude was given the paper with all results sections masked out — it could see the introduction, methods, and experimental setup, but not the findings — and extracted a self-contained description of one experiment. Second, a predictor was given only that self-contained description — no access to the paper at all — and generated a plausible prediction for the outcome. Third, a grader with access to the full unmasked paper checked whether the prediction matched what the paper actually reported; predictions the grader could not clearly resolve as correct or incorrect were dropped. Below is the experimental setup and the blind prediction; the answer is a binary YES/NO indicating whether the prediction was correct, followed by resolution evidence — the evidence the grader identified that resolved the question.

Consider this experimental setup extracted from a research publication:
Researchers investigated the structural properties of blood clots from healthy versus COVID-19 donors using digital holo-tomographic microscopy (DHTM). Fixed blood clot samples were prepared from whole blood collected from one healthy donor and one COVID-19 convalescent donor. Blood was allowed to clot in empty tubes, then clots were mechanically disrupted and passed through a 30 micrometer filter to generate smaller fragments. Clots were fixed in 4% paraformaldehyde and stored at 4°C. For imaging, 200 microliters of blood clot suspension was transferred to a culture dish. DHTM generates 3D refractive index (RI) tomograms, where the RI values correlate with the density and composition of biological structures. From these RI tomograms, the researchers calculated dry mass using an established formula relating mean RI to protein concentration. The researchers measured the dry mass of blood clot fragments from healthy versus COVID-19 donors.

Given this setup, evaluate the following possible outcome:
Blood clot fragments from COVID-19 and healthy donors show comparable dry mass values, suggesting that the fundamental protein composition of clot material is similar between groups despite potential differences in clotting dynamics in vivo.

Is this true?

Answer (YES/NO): YES